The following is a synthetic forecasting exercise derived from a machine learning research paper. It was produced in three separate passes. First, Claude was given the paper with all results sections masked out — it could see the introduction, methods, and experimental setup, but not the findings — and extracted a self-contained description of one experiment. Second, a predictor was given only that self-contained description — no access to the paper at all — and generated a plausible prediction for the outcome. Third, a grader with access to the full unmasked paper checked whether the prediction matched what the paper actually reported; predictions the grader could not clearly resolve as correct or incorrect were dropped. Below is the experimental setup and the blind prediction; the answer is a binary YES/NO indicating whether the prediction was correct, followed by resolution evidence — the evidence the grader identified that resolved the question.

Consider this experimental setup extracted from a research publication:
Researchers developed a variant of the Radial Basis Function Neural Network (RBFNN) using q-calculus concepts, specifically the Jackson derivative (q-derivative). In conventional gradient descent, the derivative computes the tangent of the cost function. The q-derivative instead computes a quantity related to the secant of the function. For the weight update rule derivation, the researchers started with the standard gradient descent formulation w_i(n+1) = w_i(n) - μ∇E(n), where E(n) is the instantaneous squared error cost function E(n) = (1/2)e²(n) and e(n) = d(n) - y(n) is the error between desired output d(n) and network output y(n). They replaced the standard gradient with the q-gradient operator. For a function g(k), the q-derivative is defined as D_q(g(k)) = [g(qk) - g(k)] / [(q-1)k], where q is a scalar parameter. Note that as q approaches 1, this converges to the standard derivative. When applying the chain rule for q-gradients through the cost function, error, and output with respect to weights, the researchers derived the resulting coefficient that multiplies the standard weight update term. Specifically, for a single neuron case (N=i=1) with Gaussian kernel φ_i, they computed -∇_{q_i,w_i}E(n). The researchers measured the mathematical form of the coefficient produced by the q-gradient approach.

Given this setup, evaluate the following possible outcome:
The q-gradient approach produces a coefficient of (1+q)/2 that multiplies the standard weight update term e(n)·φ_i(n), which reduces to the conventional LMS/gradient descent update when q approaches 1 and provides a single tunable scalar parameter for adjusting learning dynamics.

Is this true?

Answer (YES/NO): YES